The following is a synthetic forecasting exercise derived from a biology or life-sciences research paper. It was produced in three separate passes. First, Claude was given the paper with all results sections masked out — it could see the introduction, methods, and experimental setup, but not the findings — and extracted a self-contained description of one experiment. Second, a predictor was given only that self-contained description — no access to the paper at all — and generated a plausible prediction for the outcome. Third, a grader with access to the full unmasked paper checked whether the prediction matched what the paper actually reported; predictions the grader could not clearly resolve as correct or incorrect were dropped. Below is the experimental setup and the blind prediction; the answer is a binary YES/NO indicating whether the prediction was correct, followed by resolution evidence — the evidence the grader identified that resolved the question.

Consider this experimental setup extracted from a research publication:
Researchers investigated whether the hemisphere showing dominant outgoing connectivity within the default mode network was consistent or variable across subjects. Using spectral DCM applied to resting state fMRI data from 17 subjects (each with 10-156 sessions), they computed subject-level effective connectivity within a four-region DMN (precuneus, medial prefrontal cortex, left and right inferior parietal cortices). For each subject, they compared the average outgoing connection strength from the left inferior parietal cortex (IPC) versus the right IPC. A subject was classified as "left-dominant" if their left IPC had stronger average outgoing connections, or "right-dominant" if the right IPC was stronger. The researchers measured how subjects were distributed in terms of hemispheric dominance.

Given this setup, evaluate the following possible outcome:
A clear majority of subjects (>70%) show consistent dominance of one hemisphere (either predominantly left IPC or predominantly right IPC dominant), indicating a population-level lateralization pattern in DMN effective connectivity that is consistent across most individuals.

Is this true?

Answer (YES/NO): NO